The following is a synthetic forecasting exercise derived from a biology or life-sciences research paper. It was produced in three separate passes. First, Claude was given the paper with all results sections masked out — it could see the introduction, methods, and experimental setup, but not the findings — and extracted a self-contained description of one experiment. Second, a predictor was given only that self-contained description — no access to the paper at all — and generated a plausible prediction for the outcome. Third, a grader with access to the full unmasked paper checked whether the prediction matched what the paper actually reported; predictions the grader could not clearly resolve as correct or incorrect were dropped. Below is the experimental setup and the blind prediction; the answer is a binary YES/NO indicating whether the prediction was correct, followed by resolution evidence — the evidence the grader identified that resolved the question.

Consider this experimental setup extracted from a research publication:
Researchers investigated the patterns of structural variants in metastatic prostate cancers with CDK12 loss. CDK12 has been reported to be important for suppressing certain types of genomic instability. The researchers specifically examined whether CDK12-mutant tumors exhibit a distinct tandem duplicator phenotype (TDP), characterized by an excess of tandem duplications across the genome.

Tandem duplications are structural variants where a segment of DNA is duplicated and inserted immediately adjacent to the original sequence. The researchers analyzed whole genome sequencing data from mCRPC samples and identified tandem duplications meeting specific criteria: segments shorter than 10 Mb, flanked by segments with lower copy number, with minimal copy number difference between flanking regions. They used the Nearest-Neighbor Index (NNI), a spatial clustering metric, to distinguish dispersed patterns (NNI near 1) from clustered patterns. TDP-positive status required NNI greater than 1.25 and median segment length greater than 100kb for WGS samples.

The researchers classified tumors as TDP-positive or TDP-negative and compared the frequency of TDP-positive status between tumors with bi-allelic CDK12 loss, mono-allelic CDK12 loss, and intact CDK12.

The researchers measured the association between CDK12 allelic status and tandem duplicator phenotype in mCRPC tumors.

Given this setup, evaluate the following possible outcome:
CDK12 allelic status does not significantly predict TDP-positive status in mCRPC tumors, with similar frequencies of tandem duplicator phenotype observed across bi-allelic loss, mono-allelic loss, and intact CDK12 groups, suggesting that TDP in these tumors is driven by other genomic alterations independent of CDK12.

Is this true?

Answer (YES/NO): NO